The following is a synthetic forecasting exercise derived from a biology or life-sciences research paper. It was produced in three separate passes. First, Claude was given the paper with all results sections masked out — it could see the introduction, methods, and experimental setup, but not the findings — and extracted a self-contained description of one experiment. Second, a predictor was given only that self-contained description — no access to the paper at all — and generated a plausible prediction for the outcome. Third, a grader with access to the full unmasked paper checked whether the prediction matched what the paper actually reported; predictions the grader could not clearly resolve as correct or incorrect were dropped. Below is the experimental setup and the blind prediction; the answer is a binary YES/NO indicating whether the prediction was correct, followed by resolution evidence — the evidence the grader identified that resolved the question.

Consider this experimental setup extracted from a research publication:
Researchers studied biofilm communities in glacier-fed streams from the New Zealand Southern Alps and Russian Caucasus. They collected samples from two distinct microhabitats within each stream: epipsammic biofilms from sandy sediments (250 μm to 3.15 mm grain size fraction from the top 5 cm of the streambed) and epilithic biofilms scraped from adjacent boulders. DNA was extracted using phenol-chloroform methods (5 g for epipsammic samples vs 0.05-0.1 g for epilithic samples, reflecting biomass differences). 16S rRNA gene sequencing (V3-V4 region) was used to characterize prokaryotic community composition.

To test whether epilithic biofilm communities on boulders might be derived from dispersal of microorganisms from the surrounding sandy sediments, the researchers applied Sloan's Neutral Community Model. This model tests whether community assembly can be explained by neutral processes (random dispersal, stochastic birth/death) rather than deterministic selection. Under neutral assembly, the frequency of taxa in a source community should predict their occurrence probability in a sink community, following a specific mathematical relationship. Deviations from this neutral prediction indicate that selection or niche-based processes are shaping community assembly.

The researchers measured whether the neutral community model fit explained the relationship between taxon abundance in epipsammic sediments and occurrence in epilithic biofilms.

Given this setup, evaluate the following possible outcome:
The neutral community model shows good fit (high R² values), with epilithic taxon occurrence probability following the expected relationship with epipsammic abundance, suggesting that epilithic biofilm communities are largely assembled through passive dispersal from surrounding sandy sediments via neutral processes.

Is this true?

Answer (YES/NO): NO